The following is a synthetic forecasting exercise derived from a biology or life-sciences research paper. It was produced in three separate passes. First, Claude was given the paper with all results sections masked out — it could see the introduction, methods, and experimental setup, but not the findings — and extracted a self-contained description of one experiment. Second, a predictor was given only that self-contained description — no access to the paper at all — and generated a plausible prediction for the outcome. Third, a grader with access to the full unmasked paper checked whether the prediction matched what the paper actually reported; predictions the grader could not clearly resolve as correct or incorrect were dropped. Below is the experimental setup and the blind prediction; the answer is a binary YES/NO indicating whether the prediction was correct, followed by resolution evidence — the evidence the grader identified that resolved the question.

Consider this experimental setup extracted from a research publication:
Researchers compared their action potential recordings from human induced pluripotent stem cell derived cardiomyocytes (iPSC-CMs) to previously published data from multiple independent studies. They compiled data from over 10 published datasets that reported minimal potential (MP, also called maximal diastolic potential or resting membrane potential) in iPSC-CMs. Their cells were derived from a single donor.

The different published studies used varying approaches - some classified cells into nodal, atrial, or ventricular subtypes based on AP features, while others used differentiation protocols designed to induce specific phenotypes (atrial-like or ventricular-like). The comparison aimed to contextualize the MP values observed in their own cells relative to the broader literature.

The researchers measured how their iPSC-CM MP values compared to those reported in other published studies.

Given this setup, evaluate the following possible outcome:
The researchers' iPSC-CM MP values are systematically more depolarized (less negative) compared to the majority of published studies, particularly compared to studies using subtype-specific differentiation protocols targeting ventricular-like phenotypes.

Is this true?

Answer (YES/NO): YES